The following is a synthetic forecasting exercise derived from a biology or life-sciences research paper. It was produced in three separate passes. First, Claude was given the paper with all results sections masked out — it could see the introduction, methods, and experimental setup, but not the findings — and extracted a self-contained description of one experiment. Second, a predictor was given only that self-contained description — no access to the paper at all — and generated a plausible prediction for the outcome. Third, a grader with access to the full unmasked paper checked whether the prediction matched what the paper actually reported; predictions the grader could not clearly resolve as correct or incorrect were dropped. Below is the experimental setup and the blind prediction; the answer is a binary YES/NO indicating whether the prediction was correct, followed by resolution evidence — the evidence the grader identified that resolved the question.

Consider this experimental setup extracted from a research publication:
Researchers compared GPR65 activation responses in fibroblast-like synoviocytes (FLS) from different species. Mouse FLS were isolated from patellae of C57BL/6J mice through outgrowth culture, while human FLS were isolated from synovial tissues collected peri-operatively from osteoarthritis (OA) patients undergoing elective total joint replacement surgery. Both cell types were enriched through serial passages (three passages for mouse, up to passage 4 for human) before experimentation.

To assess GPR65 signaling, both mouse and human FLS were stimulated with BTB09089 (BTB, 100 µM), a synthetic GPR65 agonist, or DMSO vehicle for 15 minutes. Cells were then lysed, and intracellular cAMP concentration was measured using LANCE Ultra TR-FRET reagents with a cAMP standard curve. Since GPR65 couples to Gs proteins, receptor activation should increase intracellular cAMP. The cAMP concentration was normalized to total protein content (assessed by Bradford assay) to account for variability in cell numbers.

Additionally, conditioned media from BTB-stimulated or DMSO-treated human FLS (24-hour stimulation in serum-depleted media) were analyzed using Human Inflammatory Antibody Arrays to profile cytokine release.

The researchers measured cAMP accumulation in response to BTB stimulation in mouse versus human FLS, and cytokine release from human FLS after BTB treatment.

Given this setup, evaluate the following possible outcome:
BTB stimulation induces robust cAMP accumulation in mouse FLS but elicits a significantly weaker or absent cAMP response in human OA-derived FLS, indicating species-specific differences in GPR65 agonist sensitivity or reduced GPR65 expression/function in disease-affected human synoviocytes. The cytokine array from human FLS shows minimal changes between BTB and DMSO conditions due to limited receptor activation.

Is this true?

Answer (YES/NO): NO